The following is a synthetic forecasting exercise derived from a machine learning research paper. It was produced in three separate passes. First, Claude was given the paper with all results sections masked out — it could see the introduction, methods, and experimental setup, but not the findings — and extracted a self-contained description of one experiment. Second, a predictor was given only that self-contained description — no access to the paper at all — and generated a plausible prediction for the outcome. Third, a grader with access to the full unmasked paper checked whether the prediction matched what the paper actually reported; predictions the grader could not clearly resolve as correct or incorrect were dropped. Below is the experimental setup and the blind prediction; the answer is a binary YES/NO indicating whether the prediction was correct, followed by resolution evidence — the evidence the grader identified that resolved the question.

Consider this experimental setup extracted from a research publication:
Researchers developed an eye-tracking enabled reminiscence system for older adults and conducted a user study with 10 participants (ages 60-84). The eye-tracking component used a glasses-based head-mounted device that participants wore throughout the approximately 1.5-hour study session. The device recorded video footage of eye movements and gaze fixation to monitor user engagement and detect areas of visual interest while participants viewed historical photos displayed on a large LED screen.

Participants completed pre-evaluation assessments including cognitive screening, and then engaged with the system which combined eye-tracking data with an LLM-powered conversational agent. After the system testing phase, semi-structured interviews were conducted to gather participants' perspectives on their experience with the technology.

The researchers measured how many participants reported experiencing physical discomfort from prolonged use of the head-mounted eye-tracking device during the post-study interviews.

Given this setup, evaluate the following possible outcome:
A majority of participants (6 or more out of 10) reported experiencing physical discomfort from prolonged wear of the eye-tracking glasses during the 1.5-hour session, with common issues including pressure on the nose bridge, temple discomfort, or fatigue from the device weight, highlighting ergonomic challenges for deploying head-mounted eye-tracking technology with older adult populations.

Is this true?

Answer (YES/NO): NO